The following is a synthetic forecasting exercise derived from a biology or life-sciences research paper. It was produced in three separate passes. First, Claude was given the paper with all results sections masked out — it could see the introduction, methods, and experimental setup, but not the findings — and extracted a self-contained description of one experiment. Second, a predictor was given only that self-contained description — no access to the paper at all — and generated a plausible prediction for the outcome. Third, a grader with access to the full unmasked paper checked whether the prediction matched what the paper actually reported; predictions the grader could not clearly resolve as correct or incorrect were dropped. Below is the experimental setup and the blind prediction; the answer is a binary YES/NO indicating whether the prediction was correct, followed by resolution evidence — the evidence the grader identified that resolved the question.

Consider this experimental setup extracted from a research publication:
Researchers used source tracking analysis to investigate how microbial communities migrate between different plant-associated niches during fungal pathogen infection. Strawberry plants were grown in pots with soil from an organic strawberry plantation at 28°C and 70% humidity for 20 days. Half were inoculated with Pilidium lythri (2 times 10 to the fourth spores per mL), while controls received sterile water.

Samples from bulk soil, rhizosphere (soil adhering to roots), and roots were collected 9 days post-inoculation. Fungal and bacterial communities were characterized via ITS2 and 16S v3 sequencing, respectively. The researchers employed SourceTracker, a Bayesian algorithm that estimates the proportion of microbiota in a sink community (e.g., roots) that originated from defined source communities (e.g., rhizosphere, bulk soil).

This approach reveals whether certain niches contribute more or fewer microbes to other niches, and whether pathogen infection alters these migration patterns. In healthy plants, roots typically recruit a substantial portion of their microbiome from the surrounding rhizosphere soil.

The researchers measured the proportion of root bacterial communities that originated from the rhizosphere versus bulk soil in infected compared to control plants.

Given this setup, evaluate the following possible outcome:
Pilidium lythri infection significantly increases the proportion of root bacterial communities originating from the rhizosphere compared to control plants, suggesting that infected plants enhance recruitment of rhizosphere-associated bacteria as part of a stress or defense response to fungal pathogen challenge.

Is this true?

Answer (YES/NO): YES